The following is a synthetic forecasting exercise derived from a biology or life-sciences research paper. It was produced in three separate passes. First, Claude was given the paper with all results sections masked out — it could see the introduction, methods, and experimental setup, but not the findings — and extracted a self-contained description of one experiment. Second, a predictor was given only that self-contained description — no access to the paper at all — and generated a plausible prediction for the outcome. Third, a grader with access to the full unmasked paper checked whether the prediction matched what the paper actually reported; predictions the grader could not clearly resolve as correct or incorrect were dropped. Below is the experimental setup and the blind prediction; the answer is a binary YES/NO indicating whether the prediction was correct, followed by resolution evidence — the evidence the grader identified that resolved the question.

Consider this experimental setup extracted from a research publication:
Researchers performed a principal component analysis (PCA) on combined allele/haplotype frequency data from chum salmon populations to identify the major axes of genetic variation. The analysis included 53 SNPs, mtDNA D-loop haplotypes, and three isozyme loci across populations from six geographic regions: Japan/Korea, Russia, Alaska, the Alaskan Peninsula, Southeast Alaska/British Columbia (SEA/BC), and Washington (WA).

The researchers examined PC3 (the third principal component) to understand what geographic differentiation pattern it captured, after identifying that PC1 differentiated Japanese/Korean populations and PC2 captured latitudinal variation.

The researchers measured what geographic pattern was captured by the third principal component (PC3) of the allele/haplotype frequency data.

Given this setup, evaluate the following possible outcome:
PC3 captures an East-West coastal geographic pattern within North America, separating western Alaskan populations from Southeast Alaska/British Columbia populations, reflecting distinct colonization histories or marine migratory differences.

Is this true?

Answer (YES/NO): NO